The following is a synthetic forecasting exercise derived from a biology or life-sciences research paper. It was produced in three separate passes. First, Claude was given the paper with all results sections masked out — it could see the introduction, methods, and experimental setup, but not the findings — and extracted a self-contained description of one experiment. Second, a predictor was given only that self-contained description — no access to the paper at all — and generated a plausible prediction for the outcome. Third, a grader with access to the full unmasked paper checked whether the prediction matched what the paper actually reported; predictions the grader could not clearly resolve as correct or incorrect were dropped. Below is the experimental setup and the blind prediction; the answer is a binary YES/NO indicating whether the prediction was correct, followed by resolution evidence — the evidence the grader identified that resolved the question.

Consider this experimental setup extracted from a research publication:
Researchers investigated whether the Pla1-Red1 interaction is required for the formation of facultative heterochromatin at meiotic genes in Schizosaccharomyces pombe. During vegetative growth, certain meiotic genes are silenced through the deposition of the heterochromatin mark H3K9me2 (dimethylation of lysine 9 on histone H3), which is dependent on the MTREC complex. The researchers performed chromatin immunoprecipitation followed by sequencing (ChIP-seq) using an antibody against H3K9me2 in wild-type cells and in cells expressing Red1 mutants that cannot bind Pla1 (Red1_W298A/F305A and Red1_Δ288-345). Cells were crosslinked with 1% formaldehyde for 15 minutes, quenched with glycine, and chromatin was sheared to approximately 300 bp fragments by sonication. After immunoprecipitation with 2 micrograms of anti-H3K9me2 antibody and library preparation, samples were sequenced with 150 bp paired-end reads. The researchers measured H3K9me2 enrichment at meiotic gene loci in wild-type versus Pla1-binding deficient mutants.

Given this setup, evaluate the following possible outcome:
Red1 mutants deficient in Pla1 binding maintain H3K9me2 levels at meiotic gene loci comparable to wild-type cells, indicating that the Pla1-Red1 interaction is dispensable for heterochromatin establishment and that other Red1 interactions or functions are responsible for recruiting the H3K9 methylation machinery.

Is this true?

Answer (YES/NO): NO